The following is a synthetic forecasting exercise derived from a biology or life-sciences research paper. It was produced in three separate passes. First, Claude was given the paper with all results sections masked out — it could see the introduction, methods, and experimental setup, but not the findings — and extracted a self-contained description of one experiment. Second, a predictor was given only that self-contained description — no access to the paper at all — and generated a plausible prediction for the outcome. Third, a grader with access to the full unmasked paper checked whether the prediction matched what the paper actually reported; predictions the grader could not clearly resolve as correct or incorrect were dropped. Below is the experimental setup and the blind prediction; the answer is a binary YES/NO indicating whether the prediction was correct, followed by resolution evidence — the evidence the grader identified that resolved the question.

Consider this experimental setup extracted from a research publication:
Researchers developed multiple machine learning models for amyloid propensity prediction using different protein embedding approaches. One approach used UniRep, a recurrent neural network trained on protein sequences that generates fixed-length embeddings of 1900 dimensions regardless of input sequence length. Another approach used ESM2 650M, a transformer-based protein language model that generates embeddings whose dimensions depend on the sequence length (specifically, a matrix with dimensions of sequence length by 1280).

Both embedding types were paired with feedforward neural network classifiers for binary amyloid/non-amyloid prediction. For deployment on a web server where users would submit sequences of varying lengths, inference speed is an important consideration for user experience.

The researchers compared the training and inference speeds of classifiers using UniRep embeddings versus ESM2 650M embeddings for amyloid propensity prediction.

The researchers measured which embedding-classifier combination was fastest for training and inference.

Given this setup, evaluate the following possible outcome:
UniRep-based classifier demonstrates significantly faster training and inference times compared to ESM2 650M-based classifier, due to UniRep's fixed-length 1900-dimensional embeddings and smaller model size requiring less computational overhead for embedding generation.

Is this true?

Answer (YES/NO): YES